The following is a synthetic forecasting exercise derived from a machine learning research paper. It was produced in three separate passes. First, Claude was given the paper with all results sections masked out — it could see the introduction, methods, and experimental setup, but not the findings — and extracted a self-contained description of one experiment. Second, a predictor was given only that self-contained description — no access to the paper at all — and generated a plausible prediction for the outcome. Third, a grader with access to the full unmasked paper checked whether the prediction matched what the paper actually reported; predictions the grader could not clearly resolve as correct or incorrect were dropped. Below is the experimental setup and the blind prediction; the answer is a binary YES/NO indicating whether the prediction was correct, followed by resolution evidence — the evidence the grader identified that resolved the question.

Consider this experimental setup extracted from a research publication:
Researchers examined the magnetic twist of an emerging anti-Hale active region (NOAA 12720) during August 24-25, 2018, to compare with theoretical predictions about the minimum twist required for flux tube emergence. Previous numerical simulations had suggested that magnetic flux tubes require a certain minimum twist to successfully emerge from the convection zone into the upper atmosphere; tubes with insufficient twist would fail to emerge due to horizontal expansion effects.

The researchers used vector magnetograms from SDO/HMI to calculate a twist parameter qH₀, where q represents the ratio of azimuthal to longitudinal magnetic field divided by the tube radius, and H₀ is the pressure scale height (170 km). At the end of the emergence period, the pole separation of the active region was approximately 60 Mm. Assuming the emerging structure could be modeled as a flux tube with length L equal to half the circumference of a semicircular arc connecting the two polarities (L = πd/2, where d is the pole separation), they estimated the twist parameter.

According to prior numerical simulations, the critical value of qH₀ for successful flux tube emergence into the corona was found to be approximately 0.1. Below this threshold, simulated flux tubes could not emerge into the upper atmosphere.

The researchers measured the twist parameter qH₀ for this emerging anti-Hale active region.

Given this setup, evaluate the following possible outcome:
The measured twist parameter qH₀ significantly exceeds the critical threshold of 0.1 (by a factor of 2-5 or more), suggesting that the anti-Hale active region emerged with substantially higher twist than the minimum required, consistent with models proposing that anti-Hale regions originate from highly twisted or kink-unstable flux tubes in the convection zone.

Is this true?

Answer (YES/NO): NO